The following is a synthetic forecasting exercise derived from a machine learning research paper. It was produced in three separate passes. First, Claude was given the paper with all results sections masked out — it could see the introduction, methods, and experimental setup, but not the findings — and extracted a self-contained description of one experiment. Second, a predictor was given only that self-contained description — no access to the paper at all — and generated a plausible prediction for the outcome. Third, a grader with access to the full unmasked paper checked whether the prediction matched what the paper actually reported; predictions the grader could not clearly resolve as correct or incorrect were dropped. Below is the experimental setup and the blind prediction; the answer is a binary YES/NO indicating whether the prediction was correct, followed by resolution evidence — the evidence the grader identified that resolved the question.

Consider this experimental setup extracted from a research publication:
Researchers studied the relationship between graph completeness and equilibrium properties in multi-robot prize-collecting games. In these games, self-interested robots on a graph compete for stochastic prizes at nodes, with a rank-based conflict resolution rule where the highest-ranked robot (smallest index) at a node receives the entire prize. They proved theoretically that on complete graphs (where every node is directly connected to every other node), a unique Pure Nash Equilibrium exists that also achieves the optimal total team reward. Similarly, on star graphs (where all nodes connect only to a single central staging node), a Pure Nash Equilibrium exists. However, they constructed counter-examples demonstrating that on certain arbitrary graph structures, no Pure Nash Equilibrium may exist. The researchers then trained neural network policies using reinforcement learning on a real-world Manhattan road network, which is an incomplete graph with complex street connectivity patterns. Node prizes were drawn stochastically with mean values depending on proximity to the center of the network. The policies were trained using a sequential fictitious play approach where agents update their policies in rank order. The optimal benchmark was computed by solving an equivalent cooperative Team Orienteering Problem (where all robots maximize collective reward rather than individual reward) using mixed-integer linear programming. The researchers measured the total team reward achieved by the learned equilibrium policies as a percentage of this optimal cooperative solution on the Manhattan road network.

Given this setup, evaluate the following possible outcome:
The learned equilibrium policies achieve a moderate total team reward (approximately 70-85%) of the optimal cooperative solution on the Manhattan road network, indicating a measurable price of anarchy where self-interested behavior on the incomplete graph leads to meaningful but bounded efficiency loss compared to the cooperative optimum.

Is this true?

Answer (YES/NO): NO